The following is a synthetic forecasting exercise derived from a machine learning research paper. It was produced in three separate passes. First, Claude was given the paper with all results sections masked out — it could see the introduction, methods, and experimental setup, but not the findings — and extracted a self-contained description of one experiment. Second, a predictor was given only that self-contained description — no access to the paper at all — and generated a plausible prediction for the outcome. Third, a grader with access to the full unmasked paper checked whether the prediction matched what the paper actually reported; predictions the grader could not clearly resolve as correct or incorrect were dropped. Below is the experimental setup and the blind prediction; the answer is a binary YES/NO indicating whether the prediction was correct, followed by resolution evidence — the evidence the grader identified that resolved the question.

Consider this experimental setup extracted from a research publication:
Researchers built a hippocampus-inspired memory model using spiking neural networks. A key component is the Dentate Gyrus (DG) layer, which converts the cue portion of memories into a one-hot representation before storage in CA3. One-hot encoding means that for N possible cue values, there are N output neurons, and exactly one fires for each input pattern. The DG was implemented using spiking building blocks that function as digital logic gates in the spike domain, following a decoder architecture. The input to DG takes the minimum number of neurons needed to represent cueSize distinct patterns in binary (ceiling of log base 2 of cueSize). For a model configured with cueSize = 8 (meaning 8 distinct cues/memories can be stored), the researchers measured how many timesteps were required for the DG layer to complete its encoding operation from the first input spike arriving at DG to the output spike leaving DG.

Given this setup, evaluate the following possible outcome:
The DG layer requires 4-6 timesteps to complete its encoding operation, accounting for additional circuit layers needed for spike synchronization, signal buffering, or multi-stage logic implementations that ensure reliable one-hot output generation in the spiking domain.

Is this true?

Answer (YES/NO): NO